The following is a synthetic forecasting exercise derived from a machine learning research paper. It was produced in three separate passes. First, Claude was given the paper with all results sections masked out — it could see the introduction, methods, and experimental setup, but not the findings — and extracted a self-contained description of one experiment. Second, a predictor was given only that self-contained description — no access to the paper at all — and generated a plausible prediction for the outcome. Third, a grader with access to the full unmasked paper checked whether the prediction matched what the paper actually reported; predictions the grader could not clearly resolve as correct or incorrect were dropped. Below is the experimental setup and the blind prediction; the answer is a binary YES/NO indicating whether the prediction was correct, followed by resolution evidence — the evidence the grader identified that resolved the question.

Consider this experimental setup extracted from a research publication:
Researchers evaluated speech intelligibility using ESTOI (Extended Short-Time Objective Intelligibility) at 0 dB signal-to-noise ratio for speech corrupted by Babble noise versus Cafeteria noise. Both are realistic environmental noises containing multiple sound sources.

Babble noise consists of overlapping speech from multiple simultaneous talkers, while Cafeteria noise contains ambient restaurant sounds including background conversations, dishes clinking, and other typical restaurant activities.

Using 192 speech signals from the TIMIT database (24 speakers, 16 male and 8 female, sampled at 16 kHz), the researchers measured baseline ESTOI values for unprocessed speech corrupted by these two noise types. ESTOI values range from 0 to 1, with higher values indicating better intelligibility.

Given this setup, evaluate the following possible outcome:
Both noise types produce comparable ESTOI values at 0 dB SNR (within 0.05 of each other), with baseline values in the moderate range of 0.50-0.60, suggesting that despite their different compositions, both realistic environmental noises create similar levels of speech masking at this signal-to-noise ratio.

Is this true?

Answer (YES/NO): NO